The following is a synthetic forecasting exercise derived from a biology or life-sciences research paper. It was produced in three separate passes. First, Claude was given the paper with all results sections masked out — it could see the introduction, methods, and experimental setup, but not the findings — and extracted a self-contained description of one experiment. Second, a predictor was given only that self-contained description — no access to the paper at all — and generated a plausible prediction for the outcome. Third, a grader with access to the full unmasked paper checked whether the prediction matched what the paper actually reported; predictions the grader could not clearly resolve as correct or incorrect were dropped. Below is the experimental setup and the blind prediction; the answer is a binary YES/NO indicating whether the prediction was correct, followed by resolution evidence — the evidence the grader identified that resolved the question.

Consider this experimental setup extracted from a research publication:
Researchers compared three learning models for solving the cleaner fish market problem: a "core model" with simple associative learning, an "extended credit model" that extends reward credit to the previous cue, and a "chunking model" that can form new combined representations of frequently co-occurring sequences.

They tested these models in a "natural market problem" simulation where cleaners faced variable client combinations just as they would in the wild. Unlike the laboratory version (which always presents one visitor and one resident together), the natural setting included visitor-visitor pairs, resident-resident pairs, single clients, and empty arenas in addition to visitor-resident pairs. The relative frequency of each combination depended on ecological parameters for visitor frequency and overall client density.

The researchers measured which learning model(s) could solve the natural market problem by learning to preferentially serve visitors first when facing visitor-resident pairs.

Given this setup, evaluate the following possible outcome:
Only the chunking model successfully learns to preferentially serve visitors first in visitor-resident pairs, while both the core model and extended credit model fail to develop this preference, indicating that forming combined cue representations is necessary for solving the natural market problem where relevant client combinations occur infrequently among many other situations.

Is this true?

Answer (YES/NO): YES